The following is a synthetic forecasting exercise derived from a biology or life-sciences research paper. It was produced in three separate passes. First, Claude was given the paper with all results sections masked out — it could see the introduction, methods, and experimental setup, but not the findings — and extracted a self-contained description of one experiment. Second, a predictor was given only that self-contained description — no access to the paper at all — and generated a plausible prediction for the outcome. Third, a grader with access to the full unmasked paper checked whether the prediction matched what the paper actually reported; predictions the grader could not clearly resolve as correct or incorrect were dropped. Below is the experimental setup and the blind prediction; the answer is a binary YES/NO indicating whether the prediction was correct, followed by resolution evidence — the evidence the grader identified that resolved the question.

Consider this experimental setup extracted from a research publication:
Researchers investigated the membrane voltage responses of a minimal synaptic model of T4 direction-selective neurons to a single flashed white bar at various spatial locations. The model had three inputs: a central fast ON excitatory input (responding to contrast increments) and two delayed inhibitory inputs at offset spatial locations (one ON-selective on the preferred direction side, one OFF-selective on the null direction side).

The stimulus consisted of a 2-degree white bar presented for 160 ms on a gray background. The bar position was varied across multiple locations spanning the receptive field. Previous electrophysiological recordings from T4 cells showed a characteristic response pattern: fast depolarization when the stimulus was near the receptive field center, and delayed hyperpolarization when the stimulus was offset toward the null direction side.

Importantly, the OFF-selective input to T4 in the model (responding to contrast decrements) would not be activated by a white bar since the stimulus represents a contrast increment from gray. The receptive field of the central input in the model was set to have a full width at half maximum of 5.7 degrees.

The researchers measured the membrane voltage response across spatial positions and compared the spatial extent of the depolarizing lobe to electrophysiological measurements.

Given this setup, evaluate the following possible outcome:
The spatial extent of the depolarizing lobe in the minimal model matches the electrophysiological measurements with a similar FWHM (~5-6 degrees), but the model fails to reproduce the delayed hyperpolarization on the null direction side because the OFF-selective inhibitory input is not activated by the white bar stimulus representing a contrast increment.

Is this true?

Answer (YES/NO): NO